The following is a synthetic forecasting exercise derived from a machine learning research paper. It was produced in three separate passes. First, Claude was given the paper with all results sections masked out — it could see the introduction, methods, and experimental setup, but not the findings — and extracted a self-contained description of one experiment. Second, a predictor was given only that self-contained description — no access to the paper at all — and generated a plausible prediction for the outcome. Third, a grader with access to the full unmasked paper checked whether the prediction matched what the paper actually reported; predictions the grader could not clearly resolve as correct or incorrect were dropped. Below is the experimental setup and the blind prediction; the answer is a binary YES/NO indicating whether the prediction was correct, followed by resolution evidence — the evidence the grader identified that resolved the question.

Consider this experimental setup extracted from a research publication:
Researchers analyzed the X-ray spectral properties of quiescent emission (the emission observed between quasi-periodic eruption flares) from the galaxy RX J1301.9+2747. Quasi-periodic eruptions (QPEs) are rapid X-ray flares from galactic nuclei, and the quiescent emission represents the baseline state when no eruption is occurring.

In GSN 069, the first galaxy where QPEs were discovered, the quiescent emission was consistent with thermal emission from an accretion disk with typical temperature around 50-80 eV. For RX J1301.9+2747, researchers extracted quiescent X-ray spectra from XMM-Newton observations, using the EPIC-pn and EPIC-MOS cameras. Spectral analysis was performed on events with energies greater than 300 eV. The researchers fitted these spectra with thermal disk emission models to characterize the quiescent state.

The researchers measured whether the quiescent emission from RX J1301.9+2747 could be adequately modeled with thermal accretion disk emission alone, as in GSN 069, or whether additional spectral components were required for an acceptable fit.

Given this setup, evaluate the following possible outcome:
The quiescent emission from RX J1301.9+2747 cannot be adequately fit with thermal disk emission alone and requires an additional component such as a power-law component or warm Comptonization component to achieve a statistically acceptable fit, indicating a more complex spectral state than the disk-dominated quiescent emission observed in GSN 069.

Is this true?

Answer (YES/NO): YES